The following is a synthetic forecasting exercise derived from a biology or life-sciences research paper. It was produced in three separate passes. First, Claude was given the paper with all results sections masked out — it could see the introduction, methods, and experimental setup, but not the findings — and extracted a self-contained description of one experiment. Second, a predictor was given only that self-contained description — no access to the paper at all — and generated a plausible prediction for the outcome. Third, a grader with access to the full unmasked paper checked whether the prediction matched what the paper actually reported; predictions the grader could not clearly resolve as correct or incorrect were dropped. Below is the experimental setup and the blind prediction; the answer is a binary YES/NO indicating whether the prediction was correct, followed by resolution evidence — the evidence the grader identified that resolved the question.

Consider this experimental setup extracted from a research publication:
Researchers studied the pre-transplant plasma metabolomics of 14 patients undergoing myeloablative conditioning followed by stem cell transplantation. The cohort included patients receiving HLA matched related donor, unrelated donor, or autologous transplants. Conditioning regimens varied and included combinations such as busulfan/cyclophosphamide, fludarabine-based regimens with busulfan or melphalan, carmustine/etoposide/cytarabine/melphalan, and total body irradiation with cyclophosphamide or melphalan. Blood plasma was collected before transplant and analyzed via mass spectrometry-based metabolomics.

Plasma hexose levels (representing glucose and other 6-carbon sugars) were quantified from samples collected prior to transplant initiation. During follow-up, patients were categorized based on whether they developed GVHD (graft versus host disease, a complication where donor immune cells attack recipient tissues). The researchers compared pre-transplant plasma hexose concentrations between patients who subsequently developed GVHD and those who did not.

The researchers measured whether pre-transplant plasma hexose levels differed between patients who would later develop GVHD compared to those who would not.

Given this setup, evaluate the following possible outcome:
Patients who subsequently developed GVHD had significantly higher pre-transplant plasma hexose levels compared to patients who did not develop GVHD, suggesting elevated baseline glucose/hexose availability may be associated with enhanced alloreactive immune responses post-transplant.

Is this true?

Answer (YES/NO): NO